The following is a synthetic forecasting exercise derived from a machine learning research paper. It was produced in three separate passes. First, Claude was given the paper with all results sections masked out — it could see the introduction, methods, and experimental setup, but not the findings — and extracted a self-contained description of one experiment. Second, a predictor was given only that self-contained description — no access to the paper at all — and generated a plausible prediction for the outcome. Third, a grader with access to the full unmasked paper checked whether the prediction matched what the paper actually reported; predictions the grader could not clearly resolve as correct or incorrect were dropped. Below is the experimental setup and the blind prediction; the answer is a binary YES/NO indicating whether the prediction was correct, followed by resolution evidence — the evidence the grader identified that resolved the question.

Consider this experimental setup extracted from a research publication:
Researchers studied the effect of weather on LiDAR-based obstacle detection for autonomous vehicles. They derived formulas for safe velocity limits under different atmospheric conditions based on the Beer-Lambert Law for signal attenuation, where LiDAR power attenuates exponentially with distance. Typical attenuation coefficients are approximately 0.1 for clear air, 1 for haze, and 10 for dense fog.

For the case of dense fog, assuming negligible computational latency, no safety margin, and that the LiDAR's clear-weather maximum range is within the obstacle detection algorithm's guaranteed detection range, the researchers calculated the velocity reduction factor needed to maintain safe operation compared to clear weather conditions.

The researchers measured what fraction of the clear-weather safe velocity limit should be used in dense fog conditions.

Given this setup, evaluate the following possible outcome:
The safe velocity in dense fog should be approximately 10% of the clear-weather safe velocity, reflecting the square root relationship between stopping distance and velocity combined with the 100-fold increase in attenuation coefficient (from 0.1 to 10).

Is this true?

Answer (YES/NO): YES